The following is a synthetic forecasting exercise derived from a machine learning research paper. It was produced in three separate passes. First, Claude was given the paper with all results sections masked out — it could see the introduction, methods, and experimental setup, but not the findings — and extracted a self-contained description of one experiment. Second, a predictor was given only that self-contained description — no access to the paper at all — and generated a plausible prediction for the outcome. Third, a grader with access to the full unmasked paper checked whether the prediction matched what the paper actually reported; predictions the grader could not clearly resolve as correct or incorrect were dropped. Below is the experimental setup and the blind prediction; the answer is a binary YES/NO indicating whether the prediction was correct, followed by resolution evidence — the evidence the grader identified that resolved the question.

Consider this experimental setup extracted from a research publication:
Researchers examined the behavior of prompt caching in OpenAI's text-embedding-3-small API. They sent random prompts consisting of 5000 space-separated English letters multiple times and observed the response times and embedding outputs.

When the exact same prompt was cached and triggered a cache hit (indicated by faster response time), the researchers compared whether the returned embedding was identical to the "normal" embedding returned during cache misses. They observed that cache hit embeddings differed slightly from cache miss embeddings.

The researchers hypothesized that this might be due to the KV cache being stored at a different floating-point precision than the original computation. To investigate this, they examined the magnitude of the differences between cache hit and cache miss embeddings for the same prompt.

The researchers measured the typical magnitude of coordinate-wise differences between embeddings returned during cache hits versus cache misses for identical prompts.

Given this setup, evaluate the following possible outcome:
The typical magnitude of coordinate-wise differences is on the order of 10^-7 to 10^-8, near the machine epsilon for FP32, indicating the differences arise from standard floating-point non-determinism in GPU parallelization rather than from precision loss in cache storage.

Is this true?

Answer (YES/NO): NO